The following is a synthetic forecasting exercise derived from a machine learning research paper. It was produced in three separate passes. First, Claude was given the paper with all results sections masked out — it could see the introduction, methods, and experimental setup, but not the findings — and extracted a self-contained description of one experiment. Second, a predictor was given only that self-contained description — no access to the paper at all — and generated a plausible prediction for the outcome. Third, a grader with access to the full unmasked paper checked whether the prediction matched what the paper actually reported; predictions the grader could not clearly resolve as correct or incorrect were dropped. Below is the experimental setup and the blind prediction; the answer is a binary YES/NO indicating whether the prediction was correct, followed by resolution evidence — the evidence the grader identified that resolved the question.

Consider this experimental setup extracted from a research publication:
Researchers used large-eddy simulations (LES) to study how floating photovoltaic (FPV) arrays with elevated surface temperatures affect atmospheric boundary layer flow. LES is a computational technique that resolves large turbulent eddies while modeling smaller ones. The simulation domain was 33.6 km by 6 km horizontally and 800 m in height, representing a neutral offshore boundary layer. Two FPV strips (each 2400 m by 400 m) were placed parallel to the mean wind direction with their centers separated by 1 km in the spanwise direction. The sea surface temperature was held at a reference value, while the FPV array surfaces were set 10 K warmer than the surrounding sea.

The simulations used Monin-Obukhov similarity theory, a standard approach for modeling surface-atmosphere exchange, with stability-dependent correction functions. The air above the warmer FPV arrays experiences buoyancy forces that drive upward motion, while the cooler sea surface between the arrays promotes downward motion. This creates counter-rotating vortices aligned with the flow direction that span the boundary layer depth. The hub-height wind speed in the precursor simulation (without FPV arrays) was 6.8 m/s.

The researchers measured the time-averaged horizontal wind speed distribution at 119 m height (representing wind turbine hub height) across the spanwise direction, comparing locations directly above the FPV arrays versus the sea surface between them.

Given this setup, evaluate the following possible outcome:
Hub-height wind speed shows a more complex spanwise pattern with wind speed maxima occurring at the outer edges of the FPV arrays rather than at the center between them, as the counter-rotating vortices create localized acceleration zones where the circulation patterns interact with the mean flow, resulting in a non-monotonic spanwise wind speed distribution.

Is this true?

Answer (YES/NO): NO